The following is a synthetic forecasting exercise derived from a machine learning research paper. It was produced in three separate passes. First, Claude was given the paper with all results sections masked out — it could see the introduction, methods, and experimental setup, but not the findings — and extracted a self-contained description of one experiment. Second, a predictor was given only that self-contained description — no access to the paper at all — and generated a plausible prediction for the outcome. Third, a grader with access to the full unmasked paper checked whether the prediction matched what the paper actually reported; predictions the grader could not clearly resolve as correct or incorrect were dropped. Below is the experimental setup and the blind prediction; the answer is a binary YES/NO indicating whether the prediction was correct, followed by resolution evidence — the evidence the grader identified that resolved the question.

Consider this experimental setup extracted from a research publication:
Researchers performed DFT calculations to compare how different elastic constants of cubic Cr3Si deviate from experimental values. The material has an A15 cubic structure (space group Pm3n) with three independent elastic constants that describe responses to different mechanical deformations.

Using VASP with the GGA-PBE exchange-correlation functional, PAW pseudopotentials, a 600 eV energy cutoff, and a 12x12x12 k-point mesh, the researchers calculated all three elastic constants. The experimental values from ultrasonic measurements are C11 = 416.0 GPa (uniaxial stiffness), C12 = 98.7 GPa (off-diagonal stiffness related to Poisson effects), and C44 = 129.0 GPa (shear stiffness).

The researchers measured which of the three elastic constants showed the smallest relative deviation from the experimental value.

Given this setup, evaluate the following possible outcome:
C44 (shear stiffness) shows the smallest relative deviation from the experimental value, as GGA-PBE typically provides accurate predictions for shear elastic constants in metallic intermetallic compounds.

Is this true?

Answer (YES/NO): YES